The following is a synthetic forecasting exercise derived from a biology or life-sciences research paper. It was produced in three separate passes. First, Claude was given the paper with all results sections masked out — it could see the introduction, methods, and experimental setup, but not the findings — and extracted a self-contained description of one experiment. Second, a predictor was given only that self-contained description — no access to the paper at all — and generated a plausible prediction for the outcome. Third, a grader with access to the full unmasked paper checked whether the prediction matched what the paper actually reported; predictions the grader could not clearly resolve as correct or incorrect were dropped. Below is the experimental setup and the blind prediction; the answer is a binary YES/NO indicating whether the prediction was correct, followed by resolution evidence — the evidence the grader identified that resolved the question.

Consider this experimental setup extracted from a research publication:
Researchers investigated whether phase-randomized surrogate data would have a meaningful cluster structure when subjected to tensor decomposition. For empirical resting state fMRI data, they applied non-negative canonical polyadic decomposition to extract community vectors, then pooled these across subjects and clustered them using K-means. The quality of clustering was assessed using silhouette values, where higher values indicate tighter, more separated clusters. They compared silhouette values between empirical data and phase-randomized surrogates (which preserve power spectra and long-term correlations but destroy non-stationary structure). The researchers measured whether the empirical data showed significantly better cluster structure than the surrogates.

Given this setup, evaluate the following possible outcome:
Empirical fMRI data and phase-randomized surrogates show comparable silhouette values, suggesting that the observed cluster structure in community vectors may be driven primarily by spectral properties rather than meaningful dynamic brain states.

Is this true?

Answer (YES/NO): NO